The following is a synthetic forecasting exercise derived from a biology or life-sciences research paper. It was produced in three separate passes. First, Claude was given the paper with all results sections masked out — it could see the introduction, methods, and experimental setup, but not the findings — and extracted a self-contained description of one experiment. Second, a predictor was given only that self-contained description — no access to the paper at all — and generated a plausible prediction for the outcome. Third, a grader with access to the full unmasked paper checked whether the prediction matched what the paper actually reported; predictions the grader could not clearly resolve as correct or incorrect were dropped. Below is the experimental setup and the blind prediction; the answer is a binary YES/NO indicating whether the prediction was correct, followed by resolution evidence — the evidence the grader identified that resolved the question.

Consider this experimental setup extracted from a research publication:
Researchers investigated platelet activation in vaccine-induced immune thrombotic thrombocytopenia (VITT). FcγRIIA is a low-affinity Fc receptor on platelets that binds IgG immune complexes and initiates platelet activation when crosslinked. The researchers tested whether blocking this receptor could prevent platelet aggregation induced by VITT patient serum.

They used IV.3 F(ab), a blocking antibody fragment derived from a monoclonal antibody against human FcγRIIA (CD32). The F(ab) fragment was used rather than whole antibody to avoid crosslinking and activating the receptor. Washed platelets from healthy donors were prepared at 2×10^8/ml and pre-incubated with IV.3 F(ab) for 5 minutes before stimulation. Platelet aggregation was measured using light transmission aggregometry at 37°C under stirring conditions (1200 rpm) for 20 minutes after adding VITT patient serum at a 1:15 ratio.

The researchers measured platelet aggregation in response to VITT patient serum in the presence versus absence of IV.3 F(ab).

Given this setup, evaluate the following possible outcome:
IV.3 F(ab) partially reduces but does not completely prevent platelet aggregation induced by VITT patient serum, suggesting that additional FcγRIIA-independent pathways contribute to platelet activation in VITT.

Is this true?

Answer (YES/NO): NO